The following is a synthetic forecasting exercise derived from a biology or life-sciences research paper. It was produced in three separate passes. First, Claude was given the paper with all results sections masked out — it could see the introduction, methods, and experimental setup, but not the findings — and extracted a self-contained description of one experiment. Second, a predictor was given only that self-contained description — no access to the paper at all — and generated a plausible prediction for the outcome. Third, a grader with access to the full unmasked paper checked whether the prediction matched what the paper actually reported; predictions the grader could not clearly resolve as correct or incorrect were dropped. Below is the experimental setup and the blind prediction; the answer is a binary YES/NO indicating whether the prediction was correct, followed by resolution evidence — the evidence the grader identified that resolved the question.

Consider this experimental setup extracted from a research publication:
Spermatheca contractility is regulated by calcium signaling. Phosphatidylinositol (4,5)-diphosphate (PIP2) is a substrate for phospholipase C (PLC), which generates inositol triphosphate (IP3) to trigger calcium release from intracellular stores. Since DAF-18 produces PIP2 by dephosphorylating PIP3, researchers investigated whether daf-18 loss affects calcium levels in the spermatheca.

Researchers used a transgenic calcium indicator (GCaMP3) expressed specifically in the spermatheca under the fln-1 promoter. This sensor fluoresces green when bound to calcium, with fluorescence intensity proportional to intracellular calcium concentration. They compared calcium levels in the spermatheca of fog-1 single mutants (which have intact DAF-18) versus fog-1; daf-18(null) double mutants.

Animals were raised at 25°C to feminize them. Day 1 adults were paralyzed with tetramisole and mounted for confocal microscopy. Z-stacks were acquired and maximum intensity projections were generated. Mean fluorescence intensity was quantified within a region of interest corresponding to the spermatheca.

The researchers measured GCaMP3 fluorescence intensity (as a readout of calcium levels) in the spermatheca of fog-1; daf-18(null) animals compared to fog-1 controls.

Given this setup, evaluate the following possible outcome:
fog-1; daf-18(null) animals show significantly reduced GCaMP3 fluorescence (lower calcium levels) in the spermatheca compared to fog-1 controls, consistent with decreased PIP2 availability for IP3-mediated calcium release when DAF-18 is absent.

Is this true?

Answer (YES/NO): NO